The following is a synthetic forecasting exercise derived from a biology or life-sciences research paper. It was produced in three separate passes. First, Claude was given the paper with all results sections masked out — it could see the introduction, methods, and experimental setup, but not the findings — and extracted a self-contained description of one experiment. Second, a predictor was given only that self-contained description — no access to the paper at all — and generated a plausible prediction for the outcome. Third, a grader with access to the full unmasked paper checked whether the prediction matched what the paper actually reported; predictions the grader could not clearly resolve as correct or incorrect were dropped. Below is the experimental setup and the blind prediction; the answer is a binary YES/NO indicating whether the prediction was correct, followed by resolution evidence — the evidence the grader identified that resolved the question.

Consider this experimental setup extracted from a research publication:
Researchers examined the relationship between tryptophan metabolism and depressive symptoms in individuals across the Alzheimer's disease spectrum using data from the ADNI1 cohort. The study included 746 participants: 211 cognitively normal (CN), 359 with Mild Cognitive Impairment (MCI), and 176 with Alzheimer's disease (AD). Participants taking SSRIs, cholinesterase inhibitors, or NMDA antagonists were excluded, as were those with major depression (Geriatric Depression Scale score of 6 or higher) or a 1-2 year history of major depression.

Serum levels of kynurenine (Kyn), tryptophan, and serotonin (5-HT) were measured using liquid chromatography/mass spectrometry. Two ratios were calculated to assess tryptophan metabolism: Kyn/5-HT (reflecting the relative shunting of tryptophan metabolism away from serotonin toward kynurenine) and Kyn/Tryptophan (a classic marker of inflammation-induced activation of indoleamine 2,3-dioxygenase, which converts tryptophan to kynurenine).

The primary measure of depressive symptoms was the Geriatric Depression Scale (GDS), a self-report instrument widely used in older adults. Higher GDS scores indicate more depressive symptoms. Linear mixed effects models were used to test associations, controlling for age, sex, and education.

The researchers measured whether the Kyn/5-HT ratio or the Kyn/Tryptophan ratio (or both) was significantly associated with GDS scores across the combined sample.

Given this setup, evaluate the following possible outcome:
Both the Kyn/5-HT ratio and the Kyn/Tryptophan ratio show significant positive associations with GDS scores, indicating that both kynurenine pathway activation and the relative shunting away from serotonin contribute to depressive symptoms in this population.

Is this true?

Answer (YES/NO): NO